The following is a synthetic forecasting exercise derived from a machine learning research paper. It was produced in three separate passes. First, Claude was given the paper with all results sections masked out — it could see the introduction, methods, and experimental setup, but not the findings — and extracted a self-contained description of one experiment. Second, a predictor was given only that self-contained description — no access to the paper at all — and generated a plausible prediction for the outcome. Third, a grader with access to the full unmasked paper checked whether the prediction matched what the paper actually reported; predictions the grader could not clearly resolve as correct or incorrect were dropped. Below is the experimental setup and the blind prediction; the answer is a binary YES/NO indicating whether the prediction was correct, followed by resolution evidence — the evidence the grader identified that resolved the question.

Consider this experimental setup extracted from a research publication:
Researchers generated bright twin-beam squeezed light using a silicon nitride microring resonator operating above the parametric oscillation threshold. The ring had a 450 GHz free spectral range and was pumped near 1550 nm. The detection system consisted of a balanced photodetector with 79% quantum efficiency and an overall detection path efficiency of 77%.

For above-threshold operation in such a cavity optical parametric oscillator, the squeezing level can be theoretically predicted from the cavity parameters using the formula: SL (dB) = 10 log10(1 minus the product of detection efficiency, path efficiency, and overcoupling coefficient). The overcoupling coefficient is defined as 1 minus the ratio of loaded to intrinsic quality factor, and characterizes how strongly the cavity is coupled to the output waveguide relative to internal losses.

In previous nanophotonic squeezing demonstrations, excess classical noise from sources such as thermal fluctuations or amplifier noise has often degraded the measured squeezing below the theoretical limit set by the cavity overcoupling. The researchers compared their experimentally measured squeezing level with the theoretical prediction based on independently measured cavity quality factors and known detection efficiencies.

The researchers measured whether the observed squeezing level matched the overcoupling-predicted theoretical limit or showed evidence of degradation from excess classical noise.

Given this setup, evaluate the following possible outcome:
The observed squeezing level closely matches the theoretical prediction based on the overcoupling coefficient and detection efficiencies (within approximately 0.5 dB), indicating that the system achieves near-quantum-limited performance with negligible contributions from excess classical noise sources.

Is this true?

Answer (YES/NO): YES